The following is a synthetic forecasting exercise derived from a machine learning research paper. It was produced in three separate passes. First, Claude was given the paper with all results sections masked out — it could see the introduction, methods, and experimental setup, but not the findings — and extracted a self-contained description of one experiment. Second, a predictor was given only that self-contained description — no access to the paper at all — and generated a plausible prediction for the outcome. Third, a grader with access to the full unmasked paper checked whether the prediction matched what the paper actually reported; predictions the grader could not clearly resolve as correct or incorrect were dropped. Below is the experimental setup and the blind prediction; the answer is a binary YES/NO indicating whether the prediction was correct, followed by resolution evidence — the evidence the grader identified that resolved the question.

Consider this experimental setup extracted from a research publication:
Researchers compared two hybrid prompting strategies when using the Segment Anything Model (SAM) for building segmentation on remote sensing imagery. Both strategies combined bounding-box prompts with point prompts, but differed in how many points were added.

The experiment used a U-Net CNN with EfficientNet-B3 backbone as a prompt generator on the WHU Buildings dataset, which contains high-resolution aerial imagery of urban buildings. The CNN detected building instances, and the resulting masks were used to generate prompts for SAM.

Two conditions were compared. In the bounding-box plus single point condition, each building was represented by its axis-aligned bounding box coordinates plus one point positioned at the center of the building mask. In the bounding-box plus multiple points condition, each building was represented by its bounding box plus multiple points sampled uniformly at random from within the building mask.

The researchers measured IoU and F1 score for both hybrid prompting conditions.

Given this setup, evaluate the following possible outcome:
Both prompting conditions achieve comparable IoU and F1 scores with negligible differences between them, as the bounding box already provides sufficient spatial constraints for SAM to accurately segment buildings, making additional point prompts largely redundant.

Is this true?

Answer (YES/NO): YES